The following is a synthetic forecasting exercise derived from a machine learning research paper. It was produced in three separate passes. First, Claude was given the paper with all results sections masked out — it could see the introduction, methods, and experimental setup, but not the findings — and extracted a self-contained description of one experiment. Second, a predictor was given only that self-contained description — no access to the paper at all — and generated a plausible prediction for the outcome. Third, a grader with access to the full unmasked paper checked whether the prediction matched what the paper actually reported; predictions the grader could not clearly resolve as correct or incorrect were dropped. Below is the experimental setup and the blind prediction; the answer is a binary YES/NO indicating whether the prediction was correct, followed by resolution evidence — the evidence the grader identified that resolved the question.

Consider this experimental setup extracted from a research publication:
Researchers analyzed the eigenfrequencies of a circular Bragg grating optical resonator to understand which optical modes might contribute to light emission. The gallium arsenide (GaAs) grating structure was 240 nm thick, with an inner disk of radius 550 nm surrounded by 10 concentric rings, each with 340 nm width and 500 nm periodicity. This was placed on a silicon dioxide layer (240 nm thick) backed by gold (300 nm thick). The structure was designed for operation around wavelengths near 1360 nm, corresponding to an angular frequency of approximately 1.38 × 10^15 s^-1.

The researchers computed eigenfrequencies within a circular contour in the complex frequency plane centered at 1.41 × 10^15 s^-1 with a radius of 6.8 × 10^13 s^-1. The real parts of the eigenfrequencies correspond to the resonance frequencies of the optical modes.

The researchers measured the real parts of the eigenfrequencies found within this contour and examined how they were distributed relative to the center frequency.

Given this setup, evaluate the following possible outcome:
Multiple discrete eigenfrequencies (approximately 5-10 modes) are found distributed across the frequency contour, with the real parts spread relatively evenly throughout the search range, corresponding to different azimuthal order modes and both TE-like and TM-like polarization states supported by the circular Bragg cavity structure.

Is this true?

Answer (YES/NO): NO